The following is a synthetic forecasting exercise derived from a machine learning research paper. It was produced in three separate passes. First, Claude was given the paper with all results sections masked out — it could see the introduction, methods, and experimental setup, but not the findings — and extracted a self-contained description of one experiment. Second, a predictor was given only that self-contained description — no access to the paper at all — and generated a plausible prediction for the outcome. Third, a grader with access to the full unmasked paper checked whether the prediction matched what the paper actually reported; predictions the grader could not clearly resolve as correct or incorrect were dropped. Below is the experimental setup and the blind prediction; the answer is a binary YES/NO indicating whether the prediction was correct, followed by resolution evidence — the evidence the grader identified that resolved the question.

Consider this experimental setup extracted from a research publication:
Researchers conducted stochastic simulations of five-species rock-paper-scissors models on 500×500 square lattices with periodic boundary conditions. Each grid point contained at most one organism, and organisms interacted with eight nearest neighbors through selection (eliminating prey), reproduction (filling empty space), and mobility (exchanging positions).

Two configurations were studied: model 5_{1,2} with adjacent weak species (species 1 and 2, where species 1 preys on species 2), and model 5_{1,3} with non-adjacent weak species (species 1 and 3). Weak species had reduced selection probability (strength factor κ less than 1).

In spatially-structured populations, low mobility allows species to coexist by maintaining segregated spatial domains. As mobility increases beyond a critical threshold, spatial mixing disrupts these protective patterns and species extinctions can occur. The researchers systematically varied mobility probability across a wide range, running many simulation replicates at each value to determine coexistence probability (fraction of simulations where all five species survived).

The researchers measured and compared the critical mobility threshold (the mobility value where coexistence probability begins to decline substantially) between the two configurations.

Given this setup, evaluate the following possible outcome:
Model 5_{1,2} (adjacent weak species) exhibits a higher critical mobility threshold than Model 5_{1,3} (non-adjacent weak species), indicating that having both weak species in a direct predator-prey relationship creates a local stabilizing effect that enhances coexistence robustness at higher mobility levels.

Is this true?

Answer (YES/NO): NO